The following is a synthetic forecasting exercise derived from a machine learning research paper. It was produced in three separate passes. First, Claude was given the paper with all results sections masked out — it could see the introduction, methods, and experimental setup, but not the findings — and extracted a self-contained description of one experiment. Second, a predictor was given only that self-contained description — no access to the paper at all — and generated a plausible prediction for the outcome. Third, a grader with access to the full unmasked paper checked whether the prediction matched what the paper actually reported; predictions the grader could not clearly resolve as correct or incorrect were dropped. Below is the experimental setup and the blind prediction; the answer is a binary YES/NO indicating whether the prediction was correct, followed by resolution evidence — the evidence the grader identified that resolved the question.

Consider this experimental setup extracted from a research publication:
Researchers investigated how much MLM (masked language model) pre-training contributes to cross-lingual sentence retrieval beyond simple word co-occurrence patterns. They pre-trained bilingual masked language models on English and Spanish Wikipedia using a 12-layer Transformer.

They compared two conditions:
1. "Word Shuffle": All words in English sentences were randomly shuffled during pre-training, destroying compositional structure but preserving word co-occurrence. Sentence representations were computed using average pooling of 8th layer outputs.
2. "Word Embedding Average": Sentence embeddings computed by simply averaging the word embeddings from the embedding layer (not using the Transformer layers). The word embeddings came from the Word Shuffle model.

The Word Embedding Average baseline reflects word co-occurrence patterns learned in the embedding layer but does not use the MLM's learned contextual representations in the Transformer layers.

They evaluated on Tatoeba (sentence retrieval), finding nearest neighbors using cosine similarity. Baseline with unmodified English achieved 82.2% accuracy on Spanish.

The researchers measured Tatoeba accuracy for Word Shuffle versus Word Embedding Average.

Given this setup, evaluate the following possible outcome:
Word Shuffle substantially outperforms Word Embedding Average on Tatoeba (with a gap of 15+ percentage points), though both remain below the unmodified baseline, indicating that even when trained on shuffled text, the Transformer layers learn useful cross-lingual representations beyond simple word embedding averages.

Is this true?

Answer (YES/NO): NO